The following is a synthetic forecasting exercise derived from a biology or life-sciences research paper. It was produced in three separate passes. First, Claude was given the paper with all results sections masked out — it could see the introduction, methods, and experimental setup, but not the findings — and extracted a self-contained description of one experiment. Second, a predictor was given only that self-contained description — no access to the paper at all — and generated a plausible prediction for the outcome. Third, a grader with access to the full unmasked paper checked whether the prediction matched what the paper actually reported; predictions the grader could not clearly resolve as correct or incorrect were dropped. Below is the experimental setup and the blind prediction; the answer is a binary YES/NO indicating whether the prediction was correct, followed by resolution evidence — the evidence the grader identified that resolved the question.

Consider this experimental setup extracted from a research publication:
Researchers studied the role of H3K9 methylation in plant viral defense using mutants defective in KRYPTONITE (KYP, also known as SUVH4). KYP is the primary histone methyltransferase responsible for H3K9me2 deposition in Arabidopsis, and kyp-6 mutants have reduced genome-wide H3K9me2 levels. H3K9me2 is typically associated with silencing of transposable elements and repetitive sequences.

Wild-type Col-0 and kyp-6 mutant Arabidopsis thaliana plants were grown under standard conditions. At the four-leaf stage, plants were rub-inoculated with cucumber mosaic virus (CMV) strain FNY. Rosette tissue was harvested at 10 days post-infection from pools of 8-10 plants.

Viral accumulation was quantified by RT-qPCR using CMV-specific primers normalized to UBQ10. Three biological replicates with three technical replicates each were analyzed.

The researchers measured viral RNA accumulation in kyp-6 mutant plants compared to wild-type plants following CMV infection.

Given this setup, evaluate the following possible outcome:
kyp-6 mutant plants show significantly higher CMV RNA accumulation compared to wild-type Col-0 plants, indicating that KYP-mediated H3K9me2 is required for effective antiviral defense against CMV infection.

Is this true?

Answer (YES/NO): NO